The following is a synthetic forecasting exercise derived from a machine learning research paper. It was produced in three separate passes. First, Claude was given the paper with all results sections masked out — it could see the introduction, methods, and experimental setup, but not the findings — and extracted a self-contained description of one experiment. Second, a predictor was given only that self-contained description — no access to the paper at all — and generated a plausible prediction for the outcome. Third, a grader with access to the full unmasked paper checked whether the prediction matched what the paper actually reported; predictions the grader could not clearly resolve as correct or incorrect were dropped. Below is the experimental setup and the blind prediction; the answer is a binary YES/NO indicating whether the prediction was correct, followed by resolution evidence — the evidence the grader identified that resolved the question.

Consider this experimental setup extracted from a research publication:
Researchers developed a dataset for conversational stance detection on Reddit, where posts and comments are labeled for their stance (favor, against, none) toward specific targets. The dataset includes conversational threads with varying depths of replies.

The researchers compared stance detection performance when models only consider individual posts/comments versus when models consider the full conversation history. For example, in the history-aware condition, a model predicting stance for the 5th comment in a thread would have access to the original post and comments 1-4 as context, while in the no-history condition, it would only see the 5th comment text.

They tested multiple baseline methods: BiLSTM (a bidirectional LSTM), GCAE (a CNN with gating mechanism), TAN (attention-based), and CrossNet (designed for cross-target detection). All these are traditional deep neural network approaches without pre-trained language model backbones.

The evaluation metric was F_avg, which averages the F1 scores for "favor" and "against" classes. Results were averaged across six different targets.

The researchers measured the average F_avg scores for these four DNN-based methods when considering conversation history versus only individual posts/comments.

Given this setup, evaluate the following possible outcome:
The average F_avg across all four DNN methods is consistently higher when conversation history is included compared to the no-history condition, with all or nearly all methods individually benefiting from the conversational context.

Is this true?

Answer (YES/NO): YES